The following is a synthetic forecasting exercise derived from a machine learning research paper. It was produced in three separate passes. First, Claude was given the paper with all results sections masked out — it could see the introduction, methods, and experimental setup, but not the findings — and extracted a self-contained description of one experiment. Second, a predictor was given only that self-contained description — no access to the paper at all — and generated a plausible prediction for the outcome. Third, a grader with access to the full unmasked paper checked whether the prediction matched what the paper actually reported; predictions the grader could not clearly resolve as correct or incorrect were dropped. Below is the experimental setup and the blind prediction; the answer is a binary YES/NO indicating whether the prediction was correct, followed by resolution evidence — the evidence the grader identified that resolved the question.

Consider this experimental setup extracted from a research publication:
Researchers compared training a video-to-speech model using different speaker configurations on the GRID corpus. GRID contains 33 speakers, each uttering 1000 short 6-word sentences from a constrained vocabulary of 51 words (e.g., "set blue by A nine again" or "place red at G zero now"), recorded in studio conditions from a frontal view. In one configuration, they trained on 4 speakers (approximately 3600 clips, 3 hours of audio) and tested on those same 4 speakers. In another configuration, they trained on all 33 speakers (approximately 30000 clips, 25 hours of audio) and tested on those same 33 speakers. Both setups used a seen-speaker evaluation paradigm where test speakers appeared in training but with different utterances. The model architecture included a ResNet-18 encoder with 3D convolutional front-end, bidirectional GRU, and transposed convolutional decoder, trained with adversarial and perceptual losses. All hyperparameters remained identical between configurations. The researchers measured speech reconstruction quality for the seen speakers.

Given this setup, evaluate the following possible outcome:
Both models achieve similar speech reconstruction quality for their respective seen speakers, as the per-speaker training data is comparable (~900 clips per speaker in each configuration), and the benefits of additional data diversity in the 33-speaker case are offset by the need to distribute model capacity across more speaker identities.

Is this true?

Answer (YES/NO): YES